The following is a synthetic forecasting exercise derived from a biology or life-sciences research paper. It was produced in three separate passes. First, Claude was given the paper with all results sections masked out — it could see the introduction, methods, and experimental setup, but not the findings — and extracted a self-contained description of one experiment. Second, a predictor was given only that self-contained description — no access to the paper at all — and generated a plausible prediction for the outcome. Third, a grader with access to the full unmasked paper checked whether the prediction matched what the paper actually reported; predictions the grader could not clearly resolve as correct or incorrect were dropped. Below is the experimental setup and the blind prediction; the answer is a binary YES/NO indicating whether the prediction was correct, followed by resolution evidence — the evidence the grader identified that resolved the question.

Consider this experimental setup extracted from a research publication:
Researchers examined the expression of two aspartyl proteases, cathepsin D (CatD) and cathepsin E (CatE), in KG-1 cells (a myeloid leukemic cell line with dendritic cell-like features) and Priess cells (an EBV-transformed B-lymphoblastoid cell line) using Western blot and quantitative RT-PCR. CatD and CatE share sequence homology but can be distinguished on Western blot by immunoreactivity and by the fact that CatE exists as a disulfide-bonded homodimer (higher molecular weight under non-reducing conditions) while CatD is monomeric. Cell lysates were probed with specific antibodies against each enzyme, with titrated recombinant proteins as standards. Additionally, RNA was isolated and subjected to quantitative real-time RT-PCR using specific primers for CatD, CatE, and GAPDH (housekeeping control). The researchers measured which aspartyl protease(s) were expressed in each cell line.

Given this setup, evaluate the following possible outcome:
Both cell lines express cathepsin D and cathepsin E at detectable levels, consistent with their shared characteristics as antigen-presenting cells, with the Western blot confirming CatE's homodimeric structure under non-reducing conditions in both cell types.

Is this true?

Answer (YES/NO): NO